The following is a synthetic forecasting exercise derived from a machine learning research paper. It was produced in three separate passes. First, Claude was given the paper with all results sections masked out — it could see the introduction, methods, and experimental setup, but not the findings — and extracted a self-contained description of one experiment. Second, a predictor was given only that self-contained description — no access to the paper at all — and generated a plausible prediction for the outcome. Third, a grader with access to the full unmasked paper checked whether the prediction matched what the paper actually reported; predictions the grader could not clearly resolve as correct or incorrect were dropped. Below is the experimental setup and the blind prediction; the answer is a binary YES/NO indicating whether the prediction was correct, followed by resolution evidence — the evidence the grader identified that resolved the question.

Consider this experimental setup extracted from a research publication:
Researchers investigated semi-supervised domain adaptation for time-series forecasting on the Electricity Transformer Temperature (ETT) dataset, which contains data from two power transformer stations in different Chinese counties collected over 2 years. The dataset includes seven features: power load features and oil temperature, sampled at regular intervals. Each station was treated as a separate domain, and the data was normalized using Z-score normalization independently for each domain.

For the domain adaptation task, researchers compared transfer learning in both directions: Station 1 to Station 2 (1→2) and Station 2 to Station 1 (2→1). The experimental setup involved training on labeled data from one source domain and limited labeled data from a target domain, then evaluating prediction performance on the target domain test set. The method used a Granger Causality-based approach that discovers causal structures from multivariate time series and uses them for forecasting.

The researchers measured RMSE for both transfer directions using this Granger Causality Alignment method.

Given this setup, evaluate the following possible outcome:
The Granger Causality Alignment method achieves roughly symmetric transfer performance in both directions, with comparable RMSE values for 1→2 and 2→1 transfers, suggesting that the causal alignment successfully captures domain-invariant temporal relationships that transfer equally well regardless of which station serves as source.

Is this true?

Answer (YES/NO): NO